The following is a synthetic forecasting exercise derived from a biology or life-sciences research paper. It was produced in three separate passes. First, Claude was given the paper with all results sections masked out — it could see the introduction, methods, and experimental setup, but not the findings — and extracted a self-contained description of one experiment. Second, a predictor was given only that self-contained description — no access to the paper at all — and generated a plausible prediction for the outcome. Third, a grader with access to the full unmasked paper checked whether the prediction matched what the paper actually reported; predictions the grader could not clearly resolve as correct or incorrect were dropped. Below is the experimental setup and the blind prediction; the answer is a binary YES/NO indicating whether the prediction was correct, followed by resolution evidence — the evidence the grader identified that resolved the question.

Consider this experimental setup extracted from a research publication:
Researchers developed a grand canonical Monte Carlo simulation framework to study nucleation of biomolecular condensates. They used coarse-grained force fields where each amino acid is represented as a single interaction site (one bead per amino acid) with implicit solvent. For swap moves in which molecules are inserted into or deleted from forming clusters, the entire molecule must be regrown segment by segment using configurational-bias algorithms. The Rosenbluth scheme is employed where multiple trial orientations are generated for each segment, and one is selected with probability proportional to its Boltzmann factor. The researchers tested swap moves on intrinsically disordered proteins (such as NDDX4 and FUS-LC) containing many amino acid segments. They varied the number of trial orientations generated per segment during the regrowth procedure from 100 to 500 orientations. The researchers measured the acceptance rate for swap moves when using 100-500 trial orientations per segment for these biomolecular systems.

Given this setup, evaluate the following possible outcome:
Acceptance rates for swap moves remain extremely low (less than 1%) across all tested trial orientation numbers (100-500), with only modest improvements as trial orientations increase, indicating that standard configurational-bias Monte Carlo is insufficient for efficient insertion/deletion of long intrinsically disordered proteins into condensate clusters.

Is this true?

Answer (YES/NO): NO